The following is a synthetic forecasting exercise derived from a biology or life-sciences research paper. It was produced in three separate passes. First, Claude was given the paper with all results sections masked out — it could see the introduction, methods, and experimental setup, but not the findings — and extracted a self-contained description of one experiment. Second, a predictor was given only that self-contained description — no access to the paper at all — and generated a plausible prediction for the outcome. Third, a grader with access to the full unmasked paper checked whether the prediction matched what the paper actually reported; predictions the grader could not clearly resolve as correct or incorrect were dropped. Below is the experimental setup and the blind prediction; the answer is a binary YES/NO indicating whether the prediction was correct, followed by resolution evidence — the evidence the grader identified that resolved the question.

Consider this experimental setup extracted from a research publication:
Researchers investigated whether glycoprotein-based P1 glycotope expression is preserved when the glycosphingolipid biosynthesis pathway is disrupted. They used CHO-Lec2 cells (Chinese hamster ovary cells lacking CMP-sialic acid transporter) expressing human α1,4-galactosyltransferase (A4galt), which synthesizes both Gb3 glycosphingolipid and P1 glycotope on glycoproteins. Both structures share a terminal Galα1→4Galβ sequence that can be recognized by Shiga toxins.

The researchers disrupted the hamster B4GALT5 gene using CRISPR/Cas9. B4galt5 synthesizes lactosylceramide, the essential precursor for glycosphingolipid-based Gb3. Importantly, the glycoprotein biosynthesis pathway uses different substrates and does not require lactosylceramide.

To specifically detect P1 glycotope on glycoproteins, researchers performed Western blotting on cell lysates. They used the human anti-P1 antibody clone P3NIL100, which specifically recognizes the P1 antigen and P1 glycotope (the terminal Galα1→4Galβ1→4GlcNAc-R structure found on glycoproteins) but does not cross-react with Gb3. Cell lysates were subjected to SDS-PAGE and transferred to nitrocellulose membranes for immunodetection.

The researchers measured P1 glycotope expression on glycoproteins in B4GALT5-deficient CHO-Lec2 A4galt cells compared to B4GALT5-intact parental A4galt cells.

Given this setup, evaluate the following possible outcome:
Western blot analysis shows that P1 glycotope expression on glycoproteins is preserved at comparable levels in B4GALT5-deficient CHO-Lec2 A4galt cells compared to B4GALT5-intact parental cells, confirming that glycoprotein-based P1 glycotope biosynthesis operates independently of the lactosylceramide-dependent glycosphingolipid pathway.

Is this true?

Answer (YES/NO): YES